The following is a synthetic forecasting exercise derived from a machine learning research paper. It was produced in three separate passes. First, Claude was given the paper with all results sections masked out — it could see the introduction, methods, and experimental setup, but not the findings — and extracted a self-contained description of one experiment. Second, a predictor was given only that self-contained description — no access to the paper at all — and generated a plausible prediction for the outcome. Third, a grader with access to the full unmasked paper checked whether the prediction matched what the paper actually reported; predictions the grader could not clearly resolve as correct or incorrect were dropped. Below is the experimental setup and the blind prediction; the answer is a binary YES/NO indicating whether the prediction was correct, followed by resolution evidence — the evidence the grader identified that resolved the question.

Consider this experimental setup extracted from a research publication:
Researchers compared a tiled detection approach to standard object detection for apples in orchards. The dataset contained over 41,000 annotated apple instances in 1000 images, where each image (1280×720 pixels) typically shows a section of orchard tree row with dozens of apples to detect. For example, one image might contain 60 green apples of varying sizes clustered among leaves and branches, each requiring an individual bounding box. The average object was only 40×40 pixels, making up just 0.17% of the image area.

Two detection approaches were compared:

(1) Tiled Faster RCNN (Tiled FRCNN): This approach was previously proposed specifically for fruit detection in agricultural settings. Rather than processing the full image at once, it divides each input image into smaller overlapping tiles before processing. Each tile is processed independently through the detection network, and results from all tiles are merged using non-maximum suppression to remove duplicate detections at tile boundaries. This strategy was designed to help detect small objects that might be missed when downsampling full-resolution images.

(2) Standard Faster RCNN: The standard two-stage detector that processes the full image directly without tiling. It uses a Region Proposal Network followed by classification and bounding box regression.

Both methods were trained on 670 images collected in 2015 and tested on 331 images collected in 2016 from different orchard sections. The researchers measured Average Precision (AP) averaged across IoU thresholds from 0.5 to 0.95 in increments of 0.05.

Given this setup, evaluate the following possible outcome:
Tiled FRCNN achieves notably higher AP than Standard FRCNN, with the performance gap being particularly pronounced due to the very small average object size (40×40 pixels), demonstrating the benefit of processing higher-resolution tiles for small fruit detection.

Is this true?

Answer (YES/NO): NO